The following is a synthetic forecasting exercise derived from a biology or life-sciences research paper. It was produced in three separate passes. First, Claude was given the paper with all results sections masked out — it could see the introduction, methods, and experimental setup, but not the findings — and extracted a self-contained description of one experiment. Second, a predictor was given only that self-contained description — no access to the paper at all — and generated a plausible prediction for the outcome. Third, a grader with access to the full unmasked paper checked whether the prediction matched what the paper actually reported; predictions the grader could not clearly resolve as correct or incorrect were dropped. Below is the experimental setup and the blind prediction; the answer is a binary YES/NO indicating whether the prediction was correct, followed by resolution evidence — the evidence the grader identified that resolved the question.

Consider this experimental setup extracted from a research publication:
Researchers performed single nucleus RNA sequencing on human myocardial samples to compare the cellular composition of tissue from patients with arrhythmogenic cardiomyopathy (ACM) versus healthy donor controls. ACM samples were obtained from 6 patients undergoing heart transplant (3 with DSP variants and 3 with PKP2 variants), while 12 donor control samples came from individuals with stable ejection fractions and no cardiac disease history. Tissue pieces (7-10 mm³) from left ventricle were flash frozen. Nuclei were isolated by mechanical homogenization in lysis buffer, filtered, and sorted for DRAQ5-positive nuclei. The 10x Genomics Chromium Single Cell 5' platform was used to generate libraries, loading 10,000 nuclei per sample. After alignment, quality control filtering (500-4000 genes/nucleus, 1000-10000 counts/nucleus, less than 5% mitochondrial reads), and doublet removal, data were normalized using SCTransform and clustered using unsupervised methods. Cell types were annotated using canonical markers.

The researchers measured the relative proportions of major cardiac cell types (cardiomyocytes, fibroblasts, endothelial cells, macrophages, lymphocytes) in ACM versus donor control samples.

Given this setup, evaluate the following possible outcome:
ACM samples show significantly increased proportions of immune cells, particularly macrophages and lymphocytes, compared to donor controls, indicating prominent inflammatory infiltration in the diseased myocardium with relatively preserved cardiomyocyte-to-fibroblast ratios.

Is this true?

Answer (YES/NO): NO